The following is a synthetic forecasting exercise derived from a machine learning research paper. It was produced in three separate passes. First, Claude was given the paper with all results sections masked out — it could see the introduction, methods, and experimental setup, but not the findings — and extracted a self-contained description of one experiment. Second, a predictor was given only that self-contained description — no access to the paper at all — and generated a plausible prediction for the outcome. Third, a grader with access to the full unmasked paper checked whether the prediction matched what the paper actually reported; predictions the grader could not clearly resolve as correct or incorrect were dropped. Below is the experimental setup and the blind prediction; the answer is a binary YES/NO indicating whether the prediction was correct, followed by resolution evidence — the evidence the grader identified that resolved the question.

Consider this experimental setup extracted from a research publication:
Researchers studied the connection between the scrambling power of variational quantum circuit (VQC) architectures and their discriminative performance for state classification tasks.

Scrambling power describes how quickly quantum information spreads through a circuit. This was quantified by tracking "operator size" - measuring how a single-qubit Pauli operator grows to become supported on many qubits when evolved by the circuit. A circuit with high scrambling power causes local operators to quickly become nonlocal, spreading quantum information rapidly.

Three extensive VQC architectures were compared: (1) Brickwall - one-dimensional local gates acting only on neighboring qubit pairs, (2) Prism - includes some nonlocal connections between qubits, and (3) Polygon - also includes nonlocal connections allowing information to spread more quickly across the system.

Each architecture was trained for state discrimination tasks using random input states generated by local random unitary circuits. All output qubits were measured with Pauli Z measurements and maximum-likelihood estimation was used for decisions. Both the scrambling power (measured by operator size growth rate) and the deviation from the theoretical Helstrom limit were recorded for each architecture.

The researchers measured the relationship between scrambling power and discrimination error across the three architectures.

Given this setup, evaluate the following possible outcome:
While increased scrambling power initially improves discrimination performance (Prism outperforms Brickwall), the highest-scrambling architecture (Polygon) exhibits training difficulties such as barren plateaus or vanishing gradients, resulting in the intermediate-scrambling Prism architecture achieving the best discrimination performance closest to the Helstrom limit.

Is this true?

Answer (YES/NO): NO